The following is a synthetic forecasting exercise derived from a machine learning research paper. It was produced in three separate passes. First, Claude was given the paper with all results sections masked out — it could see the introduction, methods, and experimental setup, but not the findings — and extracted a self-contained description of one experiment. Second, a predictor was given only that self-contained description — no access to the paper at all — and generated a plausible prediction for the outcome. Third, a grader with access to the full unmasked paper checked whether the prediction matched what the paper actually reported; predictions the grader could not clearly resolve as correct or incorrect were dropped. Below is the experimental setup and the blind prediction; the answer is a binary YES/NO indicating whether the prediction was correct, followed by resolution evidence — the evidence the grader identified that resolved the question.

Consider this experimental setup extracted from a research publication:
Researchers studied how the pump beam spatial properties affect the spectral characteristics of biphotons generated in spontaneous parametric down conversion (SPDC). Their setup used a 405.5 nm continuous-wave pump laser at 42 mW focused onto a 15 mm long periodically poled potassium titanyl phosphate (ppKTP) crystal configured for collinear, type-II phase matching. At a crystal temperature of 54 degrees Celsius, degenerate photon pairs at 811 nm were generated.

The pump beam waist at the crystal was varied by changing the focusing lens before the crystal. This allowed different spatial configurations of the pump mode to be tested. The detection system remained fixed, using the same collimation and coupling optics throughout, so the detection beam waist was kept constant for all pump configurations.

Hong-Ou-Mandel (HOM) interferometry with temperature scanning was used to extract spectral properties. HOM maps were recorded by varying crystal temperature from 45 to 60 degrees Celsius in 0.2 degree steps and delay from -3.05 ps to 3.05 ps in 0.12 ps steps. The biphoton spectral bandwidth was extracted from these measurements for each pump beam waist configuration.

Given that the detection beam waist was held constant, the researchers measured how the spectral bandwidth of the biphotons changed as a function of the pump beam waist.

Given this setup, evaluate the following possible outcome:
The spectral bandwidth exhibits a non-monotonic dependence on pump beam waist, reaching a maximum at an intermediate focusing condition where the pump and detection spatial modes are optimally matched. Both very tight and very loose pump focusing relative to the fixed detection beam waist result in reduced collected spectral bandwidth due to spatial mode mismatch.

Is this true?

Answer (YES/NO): NO